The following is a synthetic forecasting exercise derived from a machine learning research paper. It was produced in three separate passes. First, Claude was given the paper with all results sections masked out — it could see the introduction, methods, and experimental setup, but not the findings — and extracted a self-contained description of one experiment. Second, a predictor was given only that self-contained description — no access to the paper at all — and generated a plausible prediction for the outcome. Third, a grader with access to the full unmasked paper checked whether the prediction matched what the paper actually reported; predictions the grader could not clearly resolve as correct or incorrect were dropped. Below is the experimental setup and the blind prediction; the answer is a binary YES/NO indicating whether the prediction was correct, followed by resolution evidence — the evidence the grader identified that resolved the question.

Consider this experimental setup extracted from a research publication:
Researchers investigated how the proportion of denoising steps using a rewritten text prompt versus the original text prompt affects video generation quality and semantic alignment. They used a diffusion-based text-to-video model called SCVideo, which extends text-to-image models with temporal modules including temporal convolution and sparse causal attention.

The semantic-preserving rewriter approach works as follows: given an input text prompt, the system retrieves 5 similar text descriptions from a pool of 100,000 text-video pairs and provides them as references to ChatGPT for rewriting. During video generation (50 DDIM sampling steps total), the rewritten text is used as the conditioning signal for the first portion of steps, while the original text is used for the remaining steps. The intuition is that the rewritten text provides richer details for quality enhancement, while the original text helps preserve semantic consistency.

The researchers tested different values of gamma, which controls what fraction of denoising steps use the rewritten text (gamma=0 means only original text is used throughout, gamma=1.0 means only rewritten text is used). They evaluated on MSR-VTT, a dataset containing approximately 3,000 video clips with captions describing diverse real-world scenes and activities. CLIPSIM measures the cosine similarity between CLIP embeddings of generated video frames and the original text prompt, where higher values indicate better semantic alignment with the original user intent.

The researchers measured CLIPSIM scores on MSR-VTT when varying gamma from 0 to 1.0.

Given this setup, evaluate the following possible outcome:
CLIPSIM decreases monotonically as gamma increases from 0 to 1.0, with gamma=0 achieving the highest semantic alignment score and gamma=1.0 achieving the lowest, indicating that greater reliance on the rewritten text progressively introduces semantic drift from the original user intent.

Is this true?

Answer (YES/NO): NO